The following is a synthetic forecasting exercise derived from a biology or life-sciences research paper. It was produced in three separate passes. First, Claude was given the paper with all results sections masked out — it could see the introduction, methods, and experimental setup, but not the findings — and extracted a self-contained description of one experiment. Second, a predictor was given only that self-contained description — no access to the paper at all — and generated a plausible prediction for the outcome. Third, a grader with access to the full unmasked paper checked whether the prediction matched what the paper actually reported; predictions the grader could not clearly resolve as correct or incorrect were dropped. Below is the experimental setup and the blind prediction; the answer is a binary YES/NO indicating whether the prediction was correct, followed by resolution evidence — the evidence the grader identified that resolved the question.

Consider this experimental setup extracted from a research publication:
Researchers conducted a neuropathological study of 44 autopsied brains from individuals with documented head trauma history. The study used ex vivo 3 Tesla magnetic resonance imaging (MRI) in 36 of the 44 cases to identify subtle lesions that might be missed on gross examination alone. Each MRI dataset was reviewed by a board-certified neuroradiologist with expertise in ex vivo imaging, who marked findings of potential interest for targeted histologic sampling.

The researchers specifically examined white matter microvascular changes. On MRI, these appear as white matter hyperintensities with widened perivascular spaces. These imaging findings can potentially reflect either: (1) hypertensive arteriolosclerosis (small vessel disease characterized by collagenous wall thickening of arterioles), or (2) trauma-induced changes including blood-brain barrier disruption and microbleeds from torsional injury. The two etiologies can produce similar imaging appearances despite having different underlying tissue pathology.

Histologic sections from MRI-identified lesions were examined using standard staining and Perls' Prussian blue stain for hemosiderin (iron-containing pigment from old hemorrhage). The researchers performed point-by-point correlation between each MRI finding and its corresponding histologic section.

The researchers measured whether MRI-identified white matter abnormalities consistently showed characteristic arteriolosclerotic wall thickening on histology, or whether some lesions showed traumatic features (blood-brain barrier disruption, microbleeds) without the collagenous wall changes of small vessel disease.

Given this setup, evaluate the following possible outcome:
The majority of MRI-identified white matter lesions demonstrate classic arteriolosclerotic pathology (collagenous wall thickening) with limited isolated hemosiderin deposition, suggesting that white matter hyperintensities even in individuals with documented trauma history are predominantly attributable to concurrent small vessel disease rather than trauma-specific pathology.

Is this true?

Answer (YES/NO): NO